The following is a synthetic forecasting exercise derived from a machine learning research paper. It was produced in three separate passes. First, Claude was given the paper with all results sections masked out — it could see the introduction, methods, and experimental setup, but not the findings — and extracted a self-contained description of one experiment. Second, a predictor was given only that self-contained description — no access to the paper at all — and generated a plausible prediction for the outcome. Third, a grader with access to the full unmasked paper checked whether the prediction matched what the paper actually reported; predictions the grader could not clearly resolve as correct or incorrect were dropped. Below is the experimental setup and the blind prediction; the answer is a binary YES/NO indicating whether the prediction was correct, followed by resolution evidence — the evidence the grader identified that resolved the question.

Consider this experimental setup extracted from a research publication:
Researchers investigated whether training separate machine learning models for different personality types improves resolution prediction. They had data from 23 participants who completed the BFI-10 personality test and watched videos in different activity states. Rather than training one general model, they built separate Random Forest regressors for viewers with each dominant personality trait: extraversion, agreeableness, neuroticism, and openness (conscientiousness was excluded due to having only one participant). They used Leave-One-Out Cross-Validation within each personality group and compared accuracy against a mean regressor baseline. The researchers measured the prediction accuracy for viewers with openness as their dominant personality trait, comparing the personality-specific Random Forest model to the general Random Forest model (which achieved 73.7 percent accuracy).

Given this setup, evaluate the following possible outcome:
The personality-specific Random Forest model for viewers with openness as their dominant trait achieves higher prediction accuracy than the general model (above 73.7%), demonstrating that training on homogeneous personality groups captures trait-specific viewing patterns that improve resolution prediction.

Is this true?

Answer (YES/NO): YES